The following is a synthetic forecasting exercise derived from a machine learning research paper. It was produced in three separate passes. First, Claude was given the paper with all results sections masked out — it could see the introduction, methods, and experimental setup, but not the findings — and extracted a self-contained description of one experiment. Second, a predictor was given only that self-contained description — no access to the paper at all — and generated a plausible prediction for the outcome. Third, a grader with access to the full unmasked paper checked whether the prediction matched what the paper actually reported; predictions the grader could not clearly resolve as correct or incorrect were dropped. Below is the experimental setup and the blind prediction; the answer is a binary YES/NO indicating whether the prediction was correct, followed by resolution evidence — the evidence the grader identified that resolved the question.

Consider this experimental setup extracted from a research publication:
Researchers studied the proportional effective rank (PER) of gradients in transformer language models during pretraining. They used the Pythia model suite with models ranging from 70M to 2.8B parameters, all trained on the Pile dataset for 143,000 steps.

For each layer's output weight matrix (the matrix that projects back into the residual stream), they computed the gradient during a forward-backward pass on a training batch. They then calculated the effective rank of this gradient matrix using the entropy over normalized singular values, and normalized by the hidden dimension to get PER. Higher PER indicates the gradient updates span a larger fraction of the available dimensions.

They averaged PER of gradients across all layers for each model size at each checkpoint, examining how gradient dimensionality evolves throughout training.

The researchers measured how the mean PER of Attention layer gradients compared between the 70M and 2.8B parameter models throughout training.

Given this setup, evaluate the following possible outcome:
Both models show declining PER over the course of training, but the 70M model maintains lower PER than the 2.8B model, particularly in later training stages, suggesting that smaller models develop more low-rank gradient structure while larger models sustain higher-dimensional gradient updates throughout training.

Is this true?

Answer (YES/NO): NO